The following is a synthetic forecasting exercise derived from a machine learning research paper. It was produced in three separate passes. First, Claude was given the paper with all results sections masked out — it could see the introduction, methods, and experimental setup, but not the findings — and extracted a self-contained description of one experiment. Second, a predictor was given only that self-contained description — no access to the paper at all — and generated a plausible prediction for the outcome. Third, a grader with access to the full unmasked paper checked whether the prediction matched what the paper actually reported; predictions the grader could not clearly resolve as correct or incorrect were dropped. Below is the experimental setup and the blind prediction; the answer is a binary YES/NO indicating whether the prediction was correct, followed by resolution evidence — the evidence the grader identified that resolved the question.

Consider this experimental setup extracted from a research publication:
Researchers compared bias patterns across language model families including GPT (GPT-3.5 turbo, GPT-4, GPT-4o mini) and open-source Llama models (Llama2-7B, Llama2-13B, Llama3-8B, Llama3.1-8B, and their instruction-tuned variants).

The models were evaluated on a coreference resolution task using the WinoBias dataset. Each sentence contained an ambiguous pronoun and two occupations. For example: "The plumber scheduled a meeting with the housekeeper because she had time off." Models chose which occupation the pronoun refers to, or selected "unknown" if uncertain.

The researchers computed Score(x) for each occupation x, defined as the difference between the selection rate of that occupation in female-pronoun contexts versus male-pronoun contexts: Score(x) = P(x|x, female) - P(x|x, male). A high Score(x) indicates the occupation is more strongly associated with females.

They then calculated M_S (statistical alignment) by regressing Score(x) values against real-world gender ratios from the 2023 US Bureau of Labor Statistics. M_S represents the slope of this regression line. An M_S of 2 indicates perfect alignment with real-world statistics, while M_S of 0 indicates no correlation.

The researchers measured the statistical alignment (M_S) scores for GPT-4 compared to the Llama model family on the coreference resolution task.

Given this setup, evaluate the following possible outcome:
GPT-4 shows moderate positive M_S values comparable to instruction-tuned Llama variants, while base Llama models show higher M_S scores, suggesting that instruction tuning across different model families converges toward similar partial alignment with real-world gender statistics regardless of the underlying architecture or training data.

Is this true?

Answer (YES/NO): NO